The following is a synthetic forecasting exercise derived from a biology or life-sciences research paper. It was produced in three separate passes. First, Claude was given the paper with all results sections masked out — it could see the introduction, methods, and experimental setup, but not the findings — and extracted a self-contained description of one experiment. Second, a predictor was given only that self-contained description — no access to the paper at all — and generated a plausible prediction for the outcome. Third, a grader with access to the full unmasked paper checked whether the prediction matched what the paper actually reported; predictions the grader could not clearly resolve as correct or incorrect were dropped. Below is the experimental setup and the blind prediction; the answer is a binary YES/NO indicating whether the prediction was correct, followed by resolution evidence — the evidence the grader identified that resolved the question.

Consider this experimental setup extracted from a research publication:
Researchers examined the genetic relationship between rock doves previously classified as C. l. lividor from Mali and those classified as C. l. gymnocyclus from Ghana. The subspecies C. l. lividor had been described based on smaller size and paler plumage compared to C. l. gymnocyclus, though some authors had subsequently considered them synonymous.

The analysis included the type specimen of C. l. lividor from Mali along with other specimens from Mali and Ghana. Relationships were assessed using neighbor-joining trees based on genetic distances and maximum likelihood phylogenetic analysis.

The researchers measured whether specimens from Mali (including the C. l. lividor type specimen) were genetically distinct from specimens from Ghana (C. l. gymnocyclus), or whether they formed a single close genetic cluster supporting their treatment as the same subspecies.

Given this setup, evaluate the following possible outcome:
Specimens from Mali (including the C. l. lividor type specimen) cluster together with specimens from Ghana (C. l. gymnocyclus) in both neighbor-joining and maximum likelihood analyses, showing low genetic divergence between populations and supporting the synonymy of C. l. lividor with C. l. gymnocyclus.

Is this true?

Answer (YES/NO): YES